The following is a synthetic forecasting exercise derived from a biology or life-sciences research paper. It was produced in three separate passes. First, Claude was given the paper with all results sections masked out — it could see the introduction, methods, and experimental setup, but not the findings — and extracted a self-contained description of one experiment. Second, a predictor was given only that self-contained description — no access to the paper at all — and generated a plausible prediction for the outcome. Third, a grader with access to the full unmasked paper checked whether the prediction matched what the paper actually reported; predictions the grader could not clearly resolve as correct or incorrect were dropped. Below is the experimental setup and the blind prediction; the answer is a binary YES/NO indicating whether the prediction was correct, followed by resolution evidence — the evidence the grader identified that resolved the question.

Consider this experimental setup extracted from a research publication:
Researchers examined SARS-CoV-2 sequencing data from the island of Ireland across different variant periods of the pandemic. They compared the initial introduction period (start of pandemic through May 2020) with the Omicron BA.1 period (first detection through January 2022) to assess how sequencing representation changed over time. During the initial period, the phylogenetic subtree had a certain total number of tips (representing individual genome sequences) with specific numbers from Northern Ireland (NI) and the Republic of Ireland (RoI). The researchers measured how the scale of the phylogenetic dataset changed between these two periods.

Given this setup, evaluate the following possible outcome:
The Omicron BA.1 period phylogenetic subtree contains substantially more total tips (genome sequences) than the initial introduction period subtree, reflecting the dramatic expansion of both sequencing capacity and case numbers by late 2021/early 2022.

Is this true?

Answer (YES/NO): YES